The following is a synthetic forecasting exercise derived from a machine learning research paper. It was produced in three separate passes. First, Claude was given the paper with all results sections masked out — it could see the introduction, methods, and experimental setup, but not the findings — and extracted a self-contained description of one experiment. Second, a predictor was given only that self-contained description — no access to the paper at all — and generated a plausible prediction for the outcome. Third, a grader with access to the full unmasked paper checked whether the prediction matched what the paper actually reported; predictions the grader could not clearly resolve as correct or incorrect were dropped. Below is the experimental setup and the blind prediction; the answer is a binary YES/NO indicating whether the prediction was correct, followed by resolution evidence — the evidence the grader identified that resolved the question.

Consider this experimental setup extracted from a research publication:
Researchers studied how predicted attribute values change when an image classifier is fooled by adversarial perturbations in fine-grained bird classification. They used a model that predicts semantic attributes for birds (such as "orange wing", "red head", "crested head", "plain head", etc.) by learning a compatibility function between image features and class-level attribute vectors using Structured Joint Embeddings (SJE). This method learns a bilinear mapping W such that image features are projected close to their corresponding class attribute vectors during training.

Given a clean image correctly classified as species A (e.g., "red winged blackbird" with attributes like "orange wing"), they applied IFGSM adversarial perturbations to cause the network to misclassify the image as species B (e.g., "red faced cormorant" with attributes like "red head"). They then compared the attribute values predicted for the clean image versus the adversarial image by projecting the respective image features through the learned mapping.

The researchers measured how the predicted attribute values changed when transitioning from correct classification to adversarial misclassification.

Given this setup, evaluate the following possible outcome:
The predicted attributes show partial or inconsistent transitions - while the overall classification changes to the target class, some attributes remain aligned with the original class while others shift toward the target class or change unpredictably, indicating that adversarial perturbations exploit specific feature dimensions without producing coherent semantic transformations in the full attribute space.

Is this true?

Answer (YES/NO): NO